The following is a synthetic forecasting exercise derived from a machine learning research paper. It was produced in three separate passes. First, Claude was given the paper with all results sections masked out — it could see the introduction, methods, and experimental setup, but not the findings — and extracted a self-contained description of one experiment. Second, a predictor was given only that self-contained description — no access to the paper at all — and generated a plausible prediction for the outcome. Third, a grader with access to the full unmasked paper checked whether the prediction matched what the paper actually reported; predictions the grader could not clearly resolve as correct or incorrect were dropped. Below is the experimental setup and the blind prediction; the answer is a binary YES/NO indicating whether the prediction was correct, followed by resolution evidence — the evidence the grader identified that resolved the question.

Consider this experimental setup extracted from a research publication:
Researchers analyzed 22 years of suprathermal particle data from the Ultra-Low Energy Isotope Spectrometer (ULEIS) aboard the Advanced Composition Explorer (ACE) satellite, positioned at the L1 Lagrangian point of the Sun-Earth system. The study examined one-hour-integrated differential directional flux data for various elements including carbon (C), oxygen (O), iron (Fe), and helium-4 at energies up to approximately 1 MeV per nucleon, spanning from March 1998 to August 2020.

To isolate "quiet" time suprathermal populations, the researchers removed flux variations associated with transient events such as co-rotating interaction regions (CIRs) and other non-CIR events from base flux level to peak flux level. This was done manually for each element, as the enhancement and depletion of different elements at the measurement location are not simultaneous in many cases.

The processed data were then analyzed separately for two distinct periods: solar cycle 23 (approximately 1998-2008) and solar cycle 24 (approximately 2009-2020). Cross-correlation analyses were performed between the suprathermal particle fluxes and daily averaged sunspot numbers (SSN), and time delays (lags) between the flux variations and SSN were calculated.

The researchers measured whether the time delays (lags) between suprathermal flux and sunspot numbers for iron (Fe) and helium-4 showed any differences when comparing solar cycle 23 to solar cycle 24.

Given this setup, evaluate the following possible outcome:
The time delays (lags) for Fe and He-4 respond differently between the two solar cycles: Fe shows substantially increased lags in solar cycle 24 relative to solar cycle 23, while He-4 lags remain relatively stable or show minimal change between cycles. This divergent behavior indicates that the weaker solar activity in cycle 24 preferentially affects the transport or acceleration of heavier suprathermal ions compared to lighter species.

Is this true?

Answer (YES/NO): NO